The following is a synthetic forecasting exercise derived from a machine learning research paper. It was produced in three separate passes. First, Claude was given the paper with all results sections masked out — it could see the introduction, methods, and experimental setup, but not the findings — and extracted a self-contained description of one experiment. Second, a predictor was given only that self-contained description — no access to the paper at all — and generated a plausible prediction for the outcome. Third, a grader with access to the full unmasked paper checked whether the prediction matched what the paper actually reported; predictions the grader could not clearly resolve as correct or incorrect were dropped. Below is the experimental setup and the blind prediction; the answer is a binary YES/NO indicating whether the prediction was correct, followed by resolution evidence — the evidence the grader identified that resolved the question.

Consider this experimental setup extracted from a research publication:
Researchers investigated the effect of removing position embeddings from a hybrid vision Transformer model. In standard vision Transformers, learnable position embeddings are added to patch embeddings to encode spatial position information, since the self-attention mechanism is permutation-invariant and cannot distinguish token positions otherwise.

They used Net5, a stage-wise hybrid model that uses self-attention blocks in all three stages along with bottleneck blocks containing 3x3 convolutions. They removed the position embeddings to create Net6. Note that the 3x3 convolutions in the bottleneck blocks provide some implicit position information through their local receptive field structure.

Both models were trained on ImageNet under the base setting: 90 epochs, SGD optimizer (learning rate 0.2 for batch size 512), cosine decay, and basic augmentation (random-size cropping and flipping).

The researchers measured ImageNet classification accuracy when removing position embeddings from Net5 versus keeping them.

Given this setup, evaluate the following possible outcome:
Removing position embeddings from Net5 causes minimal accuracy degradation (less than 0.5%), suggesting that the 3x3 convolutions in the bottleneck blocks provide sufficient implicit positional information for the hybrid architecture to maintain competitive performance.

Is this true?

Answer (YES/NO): YES